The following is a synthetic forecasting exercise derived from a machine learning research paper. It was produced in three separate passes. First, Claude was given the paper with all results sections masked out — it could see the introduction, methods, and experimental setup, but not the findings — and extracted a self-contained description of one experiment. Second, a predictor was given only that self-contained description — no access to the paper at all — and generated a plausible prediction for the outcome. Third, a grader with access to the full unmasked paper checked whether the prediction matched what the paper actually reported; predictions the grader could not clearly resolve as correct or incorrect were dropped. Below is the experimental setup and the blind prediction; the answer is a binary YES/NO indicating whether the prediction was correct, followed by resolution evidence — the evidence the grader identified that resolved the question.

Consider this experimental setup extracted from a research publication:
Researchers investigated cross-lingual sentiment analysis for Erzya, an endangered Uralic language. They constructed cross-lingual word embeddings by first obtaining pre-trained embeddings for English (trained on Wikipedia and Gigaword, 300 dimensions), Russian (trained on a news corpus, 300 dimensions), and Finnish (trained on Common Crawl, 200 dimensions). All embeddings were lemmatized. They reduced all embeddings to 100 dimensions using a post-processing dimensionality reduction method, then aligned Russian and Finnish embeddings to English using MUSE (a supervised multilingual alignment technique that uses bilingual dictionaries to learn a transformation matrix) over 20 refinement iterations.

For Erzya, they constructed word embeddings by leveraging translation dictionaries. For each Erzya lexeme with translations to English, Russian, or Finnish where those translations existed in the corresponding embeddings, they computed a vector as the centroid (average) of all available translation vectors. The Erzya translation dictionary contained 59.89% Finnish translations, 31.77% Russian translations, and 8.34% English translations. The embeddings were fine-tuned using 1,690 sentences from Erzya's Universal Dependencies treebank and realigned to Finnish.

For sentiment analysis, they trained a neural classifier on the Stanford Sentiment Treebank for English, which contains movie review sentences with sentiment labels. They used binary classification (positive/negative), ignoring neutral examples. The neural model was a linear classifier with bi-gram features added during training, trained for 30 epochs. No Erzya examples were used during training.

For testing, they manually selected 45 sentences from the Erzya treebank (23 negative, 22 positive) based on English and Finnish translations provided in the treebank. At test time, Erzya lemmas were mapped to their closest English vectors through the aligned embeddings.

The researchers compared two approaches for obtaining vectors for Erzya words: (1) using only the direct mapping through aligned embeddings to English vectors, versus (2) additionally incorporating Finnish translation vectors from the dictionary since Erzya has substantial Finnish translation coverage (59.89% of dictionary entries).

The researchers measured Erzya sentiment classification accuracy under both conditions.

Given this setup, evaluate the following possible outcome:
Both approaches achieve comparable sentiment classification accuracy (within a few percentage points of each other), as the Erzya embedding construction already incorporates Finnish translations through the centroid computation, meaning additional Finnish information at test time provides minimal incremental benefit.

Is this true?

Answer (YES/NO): NO